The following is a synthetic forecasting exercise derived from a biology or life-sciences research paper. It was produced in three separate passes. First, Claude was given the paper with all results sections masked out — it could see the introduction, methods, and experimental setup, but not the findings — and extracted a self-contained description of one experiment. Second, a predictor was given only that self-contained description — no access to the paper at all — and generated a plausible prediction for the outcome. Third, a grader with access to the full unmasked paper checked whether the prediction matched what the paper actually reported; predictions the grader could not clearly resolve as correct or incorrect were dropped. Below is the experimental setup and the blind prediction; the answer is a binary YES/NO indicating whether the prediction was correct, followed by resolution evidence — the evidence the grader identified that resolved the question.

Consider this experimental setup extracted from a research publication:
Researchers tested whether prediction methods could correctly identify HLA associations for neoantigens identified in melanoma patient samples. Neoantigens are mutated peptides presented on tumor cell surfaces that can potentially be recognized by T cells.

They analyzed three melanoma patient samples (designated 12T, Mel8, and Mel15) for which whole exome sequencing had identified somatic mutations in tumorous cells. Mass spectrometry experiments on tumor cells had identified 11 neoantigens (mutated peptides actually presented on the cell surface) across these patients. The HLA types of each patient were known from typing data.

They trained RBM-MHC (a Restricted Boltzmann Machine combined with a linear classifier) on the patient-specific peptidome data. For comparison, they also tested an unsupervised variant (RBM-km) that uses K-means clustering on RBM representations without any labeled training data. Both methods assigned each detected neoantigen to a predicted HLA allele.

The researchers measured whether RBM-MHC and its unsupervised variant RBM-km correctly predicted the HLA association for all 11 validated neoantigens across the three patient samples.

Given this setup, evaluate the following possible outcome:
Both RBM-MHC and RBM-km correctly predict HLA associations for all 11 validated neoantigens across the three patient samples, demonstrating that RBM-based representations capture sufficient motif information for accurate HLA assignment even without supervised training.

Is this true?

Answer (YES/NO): YES